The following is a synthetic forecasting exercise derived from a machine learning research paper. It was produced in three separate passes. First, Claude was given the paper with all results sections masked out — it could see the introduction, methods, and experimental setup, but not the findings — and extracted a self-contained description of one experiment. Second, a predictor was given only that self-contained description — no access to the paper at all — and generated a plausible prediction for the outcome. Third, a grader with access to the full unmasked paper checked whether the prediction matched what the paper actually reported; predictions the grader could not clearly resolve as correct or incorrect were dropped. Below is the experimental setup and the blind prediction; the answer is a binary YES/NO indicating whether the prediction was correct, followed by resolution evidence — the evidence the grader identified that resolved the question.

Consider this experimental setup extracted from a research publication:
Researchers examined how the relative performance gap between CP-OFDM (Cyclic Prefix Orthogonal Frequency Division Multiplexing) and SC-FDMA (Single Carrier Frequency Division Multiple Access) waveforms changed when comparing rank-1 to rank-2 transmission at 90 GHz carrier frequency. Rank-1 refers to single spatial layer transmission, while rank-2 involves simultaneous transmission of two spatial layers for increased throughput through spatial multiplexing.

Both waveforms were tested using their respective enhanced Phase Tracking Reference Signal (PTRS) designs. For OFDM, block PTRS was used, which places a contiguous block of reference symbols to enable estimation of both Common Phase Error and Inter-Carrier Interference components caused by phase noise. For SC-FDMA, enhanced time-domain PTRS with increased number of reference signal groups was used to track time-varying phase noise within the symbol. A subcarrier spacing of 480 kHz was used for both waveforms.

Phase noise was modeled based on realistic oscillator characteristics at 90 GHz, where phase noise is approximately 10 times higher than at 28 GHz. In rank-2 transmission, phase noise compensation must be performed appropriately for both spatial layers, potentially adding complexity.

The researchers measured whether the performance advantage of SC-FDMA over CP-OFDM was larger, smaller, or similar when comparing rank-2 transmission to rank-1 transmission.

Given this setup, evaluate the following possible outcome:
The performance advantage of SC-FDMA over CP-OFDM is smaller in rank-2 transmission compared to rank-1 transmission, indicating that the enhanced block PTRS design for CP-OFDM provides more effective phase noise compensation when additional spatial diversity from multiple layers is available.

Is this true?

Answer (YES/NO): NO